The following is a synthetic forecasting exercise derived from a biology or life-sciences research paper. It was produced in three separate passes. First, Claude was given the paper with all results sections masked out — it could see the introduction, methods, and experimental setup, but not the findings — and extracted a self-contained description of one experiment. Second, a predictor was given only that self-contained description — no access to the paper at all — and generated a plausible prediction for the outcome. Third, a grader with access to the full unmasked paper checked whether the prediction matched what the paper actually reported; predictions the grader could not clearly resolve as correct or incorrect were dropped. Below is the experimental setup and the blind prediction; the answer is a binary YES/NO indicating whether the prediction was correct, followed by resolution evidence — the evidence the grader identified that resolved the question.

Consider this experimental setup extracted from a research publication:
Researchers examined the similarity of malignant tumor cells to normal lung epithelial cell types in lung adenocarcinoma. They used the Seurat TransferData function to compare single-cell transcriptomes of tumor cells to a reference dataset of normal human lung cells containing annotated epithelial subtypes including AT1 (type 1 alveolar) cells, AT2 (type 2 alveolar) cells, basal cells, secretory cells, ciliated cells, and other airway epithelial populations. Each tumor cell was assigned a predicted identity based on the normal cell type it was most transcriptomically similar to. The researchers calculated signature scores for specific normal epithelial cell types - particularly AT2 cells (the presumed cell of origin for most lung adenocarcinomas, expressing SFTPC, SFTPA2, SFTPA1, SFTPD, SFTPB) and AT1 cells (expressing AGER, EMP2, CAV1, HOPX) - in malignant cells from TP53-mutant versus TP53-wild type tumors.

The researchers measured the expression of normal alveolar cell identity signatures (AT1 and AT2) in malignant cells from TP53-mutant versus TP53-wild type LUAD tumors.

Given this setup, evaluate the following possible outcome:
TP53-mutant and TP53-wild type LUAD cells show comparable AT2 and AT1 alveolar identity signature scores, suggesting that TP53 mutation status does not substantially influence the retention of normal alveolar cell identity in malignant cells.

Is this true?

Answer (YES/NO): NO